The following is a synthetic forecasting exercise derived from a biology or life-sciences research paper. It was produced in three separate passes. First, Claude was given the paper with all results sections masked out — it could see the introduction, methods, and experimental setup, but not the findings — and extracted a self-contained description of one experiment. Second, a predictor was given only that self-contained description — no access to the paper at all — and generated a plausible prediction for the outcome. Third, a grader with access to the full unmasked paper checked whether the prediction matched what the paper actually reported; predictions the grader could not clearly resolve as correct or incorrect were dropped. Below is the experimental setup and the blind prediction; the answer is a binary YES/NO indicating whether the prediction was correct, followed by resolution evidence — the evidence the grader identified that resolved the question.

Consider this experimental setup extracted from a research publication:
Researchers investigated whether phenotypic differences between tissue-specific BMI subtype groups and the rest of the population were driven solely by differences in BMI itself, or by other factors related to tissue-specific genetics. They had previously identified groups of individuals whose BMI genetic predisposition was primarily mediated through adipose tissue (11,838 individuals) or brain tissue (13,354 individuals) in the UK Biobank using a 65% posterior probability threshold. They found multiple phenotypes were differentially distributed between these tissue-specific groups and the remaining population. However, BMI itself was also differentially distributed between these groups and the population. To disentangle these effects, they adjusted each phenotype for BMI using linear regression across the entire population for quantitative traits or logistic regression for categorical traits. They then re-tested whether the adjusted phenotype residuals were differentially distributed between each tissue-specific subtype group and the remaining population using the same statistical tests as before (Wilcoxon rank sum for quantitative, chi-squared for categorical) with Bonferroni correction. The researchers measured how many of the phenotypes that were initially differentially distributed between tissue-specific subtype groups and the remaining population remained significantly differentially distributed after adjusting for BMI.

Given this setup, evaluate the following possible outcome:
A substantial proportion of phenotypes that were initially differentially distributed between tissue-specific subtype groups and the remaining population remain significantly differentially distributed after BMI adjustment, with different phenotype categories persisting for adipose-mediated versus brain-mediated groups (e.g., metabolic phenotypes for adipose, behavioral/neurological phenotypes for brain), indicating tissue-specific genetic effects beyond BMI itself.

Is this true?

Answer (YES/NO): NO